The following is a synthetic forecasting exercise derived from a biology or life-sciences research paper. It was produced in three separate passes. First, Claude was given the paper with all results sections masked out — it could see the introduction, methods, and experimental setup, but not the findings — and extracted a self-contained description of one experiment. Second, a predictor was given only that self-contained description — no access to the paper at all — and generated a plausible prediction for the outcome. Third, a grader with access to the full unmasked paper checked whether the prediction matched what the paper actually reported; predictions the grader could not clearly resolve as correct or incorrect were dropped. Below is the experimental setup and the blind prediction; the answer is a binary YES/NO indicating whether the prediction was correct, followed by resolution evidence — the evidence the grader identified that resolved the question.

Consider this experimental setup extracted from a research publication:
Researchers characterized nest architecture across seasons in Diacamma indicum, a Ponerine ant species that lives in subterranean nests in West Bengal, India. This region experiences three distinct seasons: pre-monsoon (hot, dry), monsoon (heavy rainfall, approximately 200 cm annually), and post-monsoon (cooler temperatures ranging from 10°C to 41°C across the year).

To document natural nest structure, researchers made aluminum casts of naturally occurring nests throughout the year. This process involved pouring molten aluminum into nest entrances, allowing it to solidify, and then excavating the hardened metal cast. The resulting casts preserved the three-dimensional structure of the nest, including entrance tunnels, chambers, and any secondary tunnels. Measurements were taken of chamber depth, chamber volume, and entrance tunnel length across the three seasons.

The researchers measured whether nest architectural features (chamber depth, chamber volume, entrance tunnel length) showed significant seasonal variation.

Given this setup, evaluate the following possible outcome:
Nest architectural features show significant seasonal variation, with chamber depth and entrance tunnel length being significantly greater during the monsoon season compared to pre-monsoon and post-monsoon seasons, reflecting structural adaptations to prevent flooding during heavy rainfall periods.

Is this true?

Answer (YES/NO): NO